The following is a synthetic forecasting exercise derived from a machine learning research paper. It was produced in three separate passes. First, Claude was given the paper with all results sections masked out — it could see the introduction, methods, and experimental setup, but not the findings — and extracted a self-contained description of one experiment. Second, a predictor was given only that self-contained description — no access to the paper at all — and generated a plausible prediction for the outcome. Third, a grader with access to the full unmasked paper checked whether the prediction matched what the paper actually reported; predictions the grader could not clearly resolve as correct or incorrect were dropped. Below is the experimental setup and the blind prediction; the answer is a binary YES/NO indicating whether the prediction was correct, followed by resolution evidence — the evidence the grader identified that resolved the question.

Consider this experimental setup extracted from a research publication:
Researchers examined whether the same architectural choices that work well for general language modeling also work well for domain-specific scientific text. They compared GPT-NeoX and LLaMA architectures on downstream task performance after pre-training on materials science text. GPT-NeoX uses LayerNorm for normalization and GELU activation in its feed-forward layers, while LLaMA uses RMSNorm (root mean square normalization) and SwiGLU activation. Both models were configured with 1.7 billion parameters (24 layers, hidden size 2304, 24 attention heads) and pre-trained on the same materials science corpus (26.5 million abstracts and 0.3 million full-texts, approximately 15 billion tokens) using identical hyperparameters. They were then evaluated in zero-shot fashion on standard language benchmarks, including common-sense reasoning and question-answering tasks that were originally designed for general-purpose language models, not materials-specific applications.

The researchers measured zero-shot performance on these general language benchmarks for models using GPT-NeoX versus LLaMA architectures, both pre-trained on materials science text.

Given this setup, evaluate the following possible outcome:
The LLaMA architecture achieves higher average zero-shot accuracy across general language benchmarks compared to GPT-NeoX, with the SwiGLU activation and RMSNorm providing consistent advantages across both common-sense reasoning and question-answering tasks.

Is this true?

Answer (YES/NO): NO